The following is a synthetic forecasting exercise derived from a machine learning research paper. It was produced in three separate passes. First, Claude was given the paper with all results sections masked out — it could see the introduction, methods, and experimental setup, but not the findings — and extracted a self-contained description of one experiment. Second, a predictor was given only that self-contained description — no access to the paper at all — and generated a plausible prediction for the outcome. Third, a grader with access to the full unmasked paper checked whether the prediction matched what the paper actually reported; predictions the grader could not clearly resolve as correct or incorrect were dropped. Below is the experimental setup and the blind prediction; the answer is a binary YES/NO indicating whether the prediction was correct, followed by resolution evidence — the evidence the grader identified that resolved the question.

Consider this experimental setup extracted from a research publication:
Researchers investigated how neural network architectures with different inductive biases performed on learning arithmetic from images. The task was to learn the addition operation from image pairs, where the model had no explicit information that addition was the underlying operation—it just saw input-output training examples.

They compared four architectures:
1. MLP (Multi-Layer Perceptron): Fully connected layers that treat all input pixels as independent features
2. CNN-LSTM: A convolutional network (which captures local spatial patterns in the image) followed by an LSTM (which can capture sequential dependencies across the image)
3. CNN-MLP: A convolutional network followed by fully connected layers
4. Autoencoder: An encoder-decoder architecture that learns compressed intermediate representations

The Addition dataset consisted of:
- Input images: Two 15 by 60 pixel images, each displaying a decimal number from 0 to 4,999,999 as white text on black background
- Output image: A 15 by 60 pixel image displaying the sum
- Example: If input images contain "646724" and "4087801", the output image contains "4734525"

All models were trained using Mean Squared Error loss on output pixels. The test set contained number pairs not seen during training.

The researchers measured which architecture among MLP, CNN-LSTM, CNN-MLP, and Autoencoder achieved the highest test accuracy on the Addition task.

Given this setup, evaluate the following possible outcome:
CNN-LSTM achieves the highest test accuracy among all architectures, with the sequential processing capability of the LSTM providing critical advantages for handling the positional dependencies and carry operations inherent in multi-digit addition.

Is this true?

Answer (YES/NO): NO